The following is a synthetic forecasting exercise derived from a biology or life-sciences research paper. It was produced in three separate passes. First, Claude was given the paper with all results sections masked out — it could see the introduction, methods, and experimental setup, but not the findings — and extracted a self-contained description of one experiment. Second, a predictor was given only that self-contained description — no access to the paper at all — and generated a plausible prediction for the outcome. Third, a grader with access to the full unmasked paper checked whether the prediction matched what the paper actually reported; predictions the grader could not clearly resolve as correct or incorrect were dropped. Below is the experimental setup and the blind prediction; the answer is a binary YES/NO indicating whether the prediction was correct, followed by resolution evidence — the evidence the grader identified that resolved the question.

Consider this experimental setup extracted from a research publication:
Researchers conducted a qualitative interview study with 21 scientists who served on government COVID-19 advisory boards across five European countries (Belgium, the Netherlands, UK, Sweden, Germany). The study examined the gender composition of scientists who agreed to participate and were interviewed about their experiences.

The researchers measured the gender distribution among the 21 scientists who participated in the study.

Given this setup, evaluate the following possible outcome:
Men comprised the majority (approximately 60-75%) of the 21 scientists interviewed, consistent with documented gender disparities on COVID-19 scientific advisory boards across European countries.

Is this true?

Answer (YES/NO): NO